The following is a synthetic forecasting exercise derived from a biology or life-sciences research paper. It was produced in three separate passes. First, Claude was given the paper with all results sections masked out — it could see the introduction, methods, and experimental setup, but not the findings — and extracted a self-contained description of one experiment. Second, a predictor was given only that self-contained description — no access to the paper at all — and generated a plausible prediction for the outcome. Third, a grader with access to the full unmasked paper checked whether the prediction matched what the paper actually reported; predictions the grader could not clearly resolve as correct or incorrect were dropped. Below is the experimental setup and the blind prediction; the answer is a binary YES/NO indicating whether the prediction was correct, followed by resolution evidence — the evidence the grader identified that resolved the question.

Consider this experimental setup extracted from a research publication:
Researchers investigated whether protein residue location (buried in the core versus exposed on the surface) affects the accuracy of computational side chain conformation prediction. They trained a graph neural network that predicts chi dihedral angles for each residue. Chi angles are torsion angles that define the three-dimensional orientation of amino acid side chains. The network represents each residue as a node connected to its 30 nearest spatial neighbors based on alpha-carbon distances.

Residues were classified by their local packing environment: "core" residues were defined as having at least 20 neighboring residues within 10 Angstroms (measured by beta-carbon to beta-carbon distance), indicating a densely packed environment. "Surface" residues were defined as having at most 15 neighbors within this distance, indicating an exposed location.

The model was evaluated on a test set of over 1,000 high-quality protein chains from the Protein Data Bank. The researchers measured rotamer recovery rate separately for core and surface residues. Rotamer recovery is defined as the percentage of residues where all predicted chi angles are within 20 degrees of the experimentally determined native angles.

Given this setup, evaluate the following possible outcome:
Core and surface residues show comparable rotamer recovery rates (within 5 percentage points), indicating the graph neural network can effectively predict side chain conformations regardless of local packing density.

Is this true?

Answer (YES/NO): NO